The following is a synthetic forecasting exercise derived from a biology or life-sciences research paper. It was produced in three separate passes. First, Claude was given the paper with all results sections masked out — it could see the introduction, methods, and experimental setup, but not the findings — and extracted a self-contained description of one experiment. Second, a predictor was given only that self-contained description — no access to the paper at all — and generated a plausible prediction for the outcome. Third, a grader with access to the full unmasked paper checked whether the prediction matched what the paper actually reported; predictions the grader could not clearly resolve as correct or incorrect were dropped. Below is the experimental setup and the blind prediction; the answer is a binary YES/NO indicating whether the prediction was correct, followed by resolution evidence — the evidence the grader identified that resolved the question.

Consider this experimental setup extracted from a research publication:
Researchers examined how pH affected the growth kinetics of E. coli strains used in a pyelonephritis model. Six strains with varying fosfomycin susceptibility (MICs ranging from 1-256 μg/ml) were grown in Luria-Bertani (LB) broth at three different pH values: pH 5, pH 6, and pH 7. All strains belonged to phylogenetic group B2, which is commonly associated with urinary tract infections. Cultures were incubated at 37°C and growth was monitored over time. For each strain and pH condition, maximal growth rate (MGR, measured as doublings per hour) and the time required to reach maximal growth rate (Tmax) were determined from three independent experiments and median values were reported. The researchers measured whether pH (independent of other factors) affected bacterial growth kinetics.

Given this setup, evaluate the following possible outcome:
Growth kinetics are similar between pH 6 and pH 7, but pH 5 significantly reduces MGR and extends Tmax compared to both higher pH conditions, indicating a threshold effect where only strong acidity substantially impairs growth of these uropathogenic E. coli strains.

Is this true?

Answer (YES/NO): NO